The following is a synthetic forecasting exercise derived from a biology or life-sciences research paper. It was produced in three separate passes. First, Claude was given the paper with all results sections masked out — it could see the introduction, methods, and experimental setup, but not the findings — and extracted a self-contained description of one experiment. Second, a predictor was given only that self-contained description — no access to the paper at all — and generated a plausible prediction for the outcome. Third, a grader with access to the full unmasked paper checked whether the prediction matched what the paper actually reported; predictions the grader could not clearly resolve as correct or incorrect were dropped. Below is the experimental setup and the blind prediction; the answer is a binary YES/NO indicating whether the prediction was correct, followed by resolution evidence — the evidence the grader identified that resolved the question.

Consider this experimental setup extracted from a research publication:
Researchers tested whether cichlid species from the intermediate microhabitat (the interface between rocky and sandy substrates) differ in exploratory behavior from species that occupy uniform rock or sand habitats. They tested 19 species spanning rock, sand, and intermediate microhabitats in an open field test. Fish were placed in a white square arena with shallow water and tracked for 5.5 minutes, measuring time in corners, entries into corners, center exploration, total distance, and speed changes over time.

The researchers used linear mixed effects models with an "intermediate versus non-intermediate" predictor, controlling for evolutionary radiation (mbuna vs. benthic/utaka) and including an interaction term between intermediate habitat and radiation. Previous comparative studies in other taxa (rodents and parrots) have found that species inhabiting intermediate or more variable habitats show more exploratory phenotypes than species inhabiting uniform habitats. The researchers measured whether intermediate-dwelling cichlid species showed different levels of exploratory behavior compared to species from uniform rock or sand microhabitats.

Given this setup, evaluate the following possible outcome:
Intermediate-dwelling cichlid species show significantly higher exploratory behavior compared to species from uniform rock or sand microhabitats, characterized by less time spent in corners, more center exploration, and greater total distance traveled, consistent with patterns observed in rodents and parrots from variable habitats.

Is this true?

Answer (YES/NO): NO